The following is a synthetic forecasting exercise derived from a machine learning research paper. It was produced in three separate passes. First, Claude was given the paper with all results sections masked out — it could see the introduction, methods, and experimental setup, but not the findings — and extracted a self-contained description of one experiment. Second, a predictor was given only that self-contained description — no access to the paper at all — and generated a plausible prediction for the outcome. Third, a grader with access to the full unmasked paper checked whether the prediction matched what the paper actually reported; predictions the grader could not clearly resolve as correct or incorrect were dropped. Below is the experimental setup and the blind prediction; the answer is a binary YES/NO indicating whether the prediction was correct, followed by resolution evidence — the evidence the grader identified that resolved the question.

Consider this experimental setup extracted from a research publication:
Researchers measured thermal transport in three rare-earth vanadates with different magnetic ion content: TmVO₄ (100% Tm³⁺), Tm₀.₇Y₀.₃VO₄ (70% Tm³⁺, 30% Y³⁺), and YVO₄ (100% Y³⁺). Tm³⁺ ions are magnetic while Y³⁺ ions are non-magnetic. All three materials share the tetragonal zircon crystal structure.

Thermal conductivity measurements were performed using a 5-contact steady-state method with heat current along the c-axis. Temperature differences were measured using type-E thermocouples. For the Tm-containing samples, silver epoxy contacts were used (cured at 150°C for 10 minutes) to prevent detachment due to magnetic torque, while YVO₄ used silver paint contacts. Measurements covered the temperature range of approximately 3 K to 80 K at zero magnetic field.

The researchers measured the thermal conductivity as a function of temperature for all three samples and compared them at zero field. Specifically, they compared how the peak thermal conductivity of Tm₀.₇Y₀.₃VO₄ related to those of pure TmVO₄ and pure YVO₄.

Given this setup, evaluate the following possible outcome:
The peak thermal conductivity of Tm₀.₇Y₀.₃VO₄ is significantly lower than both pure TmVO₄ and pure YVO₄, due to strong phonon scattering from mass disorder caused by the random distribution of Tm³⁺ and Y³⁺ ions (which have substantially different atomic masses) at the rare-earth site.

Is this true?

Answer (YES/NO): YES